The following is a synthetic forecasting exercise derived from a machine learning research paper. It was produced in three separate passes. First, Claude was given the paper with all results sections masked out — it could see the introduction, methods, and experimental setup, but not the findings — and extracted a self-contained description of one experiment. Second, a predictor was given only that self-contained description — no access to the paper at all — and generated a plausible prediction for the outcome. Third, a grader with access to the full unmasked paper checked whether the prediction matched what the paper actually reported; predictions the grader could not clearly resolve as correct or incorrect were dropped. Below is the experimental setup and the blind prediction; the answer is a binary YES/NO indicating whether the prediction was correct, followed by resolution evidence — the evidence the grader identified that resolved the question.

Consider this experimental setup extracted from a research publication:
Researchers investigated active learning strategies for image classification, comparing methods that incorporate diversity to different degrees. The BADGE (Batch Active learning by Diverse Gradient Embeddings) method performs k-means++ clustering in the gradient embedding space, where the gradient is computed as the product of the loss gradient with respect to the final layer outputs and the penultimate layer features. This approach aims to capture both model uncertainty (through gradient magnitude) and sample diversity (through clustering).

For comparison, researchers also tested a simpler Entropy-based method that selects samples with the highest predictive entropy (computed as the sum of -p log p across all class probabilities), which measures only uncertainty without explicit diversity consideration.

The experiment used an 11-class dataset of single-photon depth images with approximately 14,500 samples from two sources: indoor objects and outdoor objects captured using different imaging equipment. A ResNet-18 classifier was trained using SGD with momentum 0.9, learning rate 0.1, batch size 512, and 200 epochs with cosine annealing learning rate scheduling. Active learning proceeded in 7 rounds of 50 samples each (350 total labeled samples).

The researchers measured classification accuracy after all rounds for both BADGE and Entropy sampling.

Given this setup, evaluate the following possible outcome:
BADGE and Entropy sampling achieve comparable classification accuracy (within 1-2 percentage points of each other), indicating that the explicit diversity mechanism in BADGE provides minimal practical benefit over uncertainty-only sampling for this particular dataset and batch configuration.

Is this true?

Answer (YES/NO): NO